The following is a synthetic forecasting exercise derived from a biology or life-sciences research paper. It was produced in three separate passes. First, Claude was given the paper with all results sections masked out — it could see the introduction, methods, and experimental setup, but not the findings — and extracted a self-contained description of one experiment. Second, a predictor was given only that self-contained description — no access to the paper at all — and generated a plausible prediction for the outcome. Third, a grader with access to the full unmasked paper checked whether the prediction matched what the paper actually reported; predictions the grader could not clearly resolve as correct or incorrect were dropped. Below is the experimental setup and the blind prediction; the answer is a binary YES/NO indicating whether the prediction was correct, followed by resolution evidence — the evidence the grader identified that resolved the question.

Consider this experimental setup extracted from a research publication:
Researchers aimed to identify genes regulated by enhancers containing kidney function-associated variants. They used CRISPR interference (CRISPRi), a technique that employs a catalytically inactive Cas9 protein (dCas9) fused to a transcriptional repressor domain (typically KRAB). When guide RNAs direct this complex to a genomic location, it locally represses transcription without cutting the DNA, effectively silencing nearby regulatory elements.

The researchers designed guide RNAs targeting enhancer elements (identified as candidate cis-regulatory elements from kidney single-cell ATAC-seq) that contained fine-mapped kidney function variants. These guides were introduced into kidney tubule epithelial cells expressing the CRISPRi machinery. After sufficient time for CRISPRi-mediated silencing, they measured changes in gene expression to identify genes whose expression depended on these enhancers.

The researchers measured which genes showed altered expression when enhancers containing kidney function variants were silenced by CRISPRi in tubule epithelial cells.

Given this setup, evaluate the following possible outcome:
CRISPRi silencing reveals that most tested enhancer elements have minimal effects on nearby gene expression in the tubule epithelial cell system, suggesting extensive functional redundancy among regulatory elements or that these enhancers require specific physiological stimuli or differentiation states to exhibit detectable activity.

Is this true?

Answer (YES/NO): YES